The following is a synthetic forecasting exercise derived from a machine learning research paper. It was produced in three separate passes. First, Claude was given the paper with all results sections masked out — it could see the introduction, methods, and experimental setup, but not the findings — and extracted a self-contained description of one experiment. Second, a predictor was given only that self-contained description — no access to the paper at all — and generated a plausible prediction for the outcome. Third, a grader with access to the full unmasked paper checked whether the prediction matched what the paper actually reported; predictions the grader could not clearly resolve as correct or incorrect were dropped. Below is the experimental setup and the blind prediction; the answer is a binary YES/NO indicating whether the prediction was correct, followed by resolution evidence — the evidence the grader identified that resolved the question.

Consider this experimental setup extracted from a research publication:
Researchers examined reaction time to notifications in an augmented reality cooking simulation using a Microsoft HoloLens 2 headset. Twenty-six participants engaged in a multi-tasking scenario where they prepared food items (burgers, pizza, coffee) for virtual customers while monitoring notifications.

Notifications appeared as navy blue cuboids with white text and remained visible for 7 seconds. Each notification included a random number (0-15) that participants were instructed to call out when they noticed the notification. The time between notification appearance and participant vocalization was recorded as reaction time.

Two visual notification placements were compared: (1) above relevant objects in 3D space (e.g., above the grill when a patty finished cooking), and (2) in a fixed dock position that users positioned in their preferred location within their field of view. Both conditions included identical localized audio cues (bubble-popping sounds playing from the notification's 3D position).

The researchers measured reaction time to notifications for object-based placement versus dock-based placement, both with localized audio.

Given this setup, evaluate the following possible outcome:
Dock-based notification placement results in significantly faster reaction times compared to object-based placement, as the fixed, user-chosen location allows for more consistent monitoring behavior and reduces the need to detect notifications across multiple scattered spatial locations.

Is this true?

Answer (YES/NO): NO